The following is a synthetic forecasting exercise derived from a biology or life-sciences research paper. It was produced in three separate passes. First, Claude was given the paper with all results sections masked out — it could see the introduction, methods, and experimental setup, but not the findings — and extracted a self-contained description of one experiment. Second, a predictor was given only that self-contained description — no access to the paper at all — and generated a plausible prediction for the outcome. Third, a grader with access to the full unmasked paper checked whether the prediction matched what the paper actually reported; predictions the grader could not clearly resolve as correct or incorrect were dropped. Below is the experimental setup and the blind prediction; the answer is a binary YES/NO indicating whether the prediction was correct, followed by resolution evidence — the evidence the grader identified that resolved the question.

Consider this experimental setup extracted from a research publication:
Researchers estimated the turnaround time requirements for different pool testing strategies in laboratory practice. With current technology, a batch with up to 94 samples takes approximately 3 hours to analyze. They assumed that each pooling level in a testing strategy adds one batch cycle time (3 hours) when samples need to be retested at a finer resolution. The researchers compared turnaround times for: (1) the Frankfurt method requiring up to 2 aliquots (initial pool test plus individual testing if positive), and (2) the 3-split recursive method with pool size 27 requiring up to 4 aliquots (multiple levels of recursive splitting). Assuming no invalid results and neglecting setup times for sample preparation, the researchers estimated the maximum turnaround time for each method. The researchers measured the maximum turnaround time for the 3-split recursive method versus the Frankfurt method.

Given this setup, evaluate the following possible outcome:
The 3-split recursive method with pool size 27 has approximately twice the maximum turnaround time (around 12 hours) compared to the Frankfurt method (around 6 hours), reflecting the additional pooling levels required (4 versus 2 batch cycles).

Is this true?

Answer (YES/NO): YES